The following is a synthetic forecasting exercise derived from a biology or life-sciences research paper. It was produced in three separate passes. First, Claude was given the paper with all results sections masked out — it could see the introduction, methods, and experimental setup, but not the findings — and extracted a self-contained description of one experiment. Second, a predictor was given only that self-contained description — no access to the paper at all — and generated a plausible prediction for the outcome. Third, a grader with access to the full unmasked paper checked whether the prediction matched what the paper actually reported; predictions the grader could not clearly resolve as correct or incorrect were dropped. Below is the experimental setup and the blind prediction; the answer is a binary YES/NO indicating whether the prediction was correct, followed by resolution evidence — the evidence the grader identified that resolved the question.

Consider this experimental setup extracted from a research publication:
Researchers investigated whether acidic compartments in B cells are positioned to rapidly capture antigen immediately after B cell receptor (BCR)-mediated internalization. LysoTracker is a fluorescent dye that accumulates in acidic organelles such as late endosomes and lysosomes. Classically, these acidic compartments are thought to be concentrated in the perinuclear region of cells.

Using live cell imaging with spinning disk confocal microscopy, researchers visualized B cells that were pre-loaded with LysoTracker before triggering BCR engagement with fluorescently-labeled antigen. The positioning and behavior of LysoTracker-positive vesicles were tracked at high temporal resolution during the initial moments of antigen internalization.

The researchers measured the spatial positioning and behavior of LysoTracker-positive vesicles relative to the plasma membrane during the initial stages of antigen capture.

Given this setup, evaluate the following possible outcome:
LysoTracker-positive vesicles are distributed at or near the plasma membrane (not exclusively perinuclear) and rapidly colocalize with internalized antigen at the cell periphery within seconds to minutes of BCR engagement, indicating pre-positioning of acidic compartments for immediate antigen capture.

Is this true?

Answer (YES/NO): YES